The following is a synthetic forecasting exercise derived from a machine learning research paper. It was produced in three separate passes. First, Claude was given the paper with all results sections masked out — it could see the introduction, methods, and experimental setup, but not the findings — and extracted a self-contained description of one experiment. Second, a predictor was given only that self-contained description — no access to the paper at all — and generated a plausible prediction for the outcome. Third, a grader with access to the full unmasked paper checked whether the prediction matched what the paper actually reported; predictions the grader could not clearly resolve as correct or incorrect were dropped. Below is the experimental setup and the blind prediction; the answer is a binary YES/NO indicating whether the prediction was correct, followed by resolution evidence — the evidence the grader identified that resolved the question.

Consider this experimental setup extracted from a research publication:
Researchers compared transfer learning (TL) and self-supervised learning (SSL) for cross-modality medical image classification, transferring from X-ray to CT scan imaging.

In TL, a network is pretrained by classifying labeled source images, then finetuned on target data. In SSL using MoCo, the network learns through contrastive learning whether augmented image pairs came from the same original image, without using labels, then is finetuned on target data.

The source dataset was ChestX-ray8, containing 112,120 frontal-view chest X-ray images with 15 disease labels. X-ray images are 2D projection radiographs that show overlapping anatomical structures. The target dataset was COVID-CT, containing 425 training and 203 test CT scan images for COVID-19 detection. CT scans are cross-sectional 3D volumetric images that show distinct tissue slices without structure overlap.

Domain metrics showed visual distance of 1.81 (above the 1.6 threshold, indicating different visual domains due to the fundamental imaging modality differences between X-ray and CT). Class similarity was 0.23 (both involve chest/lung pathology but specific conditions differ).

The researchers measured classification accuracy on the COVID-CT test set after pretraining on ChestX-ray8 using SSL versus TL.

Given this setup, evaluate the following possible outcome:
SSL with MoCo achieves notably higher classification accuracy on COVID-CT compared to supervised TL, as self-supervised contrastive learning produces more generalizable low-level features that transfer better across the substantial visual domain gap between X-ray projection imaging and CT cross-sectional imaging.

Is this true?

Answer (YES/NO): YES